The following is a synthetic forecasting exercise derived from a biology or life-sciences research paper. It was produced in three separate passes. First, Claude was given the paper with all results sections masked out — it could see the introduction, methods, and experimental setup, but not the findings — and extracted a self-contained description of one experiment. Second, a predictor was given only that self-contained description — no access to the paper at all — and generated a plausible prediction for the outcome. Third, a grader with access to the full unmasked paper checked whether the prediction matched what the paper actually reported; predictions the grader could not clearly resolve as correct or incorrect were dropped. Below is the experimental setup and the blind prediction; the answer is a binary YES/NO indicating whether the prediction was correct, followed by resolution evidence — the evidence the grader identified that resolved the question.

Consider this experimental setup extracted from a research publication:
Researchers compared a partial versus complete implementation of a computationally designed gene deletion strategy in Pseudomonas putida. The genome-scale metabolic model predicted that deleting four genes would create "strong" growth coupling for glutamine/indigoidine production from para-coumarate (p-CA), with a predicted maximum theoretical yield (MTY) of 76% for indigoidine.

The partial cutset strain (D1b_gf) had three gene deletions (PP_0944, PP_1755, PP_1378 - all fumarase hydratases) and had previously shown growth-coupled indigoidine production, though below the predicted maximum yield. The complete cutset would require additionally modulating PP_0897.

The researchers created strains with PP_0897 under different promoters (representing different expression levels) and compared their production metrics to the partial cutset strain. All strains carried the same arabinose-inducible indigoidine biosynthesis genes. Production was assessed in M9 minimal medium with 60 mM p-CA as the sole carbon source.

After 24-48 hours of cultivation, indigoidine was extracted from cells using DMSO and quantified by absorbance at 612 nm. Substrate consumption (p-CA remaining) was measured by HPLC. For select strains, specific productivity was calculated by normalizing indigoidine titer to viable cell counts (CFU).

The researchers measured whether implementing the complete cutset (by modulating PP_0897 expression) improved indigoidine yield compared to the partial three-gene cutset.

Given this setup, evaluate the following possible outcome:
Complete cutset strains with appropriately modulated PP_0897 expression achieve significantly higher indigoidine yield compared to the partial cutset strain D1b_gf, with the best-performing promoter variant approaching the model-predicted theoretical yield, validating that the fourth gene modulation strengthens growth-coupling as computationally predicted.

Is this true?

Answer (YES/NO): NO